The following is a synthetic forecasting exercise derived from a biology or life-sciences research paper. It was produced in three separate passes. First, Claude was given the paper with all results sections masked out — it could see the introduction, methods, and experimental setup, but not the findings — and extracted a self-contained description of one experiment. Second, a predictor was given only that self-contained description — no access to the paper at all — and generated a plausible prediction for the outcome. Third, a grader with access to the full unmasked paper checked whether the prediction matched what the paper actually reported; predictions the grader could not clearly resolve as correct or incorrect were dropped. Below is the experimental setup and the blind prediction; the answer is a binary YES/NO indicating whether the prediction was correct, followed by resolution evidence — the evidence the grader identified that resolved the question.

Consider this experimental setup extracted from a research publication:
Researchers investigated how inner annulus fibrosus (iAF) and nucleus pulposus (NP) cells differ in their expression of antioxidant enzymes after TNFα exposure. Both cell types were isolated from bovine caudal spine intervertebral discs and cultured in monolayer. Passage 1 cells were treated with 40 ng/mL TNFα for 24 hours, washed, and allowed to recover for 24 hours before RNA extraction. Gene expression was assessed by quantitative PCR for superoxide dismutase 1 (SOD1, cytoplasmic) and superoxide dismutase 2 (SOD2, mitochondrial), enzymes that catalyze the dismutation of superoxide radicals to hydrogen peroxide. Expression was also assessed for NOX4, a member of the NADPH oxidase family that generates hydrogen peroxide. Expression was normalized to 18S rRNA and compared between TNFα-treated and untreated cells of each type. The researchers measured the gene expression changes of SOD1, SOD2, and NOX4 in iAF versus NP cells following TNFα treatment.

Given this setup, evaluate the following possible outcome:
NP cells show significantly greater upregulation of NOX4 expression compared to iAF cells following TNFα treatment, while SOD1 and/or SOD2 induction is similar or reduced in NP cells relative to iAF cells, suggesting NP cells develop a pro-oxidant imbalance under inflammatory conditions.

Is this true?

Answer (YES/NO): YES